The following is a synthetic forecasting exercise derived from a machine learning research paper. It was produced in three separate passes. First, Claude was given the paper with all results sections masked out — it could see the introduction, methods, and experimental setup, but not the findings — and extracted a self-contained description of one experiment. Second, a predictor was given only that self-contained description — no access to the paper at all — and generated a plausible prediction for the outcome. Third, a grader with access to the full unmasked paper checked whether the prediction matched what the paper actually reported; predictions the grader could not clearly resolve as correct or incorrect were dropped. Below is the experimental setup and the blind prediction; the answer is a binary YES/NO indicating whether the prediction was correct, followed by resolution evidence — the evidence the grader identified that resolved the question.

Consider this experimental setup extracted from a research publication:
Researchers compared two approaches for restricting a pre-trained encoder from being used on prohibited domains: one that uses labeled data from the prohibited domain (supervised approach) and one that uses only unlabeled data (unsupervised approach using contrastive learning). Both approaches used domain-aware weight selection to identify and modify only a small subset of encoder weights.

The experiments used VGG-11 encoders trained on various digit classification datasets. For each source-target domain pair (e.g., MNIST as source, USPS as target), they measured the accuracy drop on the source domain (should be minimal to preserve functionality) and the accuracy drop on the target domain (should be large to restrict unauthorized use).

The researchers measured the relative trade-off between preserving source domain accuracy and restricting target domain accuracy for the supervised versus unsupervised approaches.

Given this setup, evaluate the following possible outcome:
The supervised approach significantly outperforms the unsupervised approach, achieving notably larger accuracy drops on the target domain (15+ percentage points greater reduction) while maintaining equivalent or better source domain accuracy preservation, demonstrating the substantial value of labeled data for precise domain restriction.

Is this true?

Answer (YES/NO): NO